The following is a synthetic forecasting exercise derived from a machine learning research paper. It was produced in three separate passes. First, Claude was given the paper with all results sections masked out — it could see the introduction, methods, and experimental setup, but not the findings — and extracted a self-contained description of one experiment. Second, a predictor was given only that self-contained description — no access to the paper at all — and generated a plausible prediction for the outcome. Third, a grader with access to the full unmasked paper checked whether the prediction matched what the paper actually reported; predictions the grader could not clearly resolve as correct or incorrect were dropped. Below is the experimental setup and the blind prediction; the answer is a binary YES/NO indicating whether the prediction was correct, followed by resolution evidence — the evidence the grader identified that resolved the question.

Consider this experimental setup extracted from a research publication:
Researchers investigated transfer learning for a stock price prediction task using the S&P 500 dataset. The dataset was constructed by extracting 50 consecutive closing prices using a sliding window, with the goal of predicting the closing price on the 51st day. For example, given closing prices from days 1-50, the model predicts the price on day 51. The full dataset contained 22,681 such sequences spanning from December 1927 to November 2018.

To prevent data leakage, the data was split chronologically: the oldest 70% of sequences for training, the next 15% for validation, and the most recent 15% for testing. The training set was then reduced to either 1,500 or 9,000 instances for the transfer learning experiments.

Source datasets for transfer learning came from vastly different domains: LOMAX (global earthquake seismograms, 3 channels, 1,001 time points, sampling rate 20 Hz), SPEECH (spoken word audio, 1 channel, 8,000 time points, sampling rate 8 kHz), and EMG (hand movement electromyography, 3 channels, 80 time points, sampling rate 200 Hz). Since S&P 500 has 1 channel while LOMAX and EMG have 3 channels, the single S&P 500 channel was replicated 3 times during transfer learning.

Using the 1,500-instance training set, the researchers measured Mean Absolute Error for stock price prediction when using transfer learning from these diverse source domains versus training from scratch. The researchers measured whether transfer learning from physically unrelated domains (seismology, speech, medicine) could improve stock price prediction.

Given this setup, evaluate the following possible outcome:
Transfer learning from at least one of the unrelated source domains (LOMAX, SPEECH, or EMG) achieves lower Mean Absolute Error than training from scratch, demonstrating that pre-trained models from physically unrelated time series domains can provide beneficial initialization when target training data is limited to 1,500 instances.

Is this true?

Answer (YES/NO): YES